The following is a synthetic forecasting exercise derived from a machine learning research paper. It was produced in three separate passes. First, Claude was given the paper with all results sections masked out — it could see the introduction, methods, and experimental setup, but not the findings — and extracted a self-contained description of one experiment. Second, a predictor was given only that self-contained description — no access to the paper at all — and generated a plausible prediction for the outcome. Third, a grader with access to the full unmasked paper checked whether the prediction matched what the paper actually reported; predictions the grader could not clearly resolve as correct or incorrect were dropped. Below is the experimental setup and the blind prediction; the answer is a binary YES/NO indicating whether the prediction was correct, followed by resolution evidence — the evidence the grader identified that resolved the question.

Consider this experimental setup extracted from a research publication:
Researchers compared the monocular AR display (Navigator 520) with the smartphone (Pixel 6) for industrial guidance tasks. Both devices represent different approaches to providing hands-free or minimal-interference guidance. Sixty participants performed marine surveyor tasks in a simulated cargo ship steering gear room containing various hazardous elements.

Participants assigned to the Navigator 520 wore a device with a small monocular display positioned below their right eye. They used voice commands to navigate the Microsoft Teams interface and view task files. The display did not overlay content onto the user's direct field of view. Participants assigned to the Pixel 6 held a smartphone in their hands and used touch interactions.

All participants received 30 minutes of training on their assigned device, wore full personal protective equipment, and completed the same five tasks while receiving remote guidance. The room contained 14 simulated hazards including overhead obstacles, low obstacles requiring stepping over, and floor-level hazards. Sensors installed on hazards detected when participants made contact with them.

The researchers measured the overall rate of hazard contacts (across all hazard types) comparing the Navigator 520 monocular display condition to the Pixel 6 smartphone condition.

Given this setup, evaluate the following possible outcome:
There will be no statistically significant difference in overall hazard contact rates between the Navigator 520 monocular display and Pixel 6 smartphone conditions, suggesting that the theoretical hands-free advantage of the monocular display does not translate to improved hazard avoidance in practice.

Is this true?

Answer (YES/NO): YES